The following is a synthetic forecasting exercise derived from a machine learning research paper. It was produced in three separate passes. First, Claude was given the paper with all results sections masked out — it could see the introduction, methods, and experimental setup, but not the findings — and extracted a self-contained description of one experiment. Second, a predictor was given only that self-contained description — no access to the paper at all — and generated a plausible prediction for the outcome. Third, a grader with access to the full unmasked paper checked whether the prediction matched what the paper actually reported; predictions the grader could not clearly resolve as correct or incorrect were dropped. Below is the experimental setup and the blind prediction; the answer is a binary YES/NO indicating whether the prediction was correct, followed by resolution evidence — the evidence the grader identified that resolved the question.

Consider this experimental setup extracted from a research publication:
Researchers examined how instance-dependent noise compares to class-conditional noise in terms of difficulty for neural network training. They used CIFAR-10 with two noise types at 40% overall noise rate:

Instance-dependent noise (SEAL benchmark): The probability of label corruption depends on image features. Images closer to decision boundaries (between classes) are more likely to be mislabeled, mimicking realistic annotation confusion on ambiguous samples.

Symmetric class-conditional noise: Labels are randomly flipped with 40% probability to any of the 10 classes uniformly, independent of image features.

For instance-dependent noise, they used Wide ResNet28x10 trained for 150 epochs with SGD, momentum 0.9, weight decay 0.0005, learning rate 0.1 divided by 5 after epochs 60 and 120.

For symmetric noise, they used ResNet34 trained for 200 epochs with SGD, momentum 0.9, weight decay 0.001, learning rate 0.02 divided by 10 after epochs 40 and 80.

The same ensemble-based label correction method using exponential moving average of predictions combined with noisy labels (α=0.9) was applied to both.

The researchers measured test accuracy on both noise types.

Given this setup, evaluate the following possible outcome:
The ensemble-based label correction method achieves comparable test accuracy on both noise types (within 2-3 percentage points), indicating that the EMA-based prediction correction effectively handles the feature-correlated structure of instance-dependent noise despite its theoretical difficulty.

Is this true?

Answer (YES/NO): NO